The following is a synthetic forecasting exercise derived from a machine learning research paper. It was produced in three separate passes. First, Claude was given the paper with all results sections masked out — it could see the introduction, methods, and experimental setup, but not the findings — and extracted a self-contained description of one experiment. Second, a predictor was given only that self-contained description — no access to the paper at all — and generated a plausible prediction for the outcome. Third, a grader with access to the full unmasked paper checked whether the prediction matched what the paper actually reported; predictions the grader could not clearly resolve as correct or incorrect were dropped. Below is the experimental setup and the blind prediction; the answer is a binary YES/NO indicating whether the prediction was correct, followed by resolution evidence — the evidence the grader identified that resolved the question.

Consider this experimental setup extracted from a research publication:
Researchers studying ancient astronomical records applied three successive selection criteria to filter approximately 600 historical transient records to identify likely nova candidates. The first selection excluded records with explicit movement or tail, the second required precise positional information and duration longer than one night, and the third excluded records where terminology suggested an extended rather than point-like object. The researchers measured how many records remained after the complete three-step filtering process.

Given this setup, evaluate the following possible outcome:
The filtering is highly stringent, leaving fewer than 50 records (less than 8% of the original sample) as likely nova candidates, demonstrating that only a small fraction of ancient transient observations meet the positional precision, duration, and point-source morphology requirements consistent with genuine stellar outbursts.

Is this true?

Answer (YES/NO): YES